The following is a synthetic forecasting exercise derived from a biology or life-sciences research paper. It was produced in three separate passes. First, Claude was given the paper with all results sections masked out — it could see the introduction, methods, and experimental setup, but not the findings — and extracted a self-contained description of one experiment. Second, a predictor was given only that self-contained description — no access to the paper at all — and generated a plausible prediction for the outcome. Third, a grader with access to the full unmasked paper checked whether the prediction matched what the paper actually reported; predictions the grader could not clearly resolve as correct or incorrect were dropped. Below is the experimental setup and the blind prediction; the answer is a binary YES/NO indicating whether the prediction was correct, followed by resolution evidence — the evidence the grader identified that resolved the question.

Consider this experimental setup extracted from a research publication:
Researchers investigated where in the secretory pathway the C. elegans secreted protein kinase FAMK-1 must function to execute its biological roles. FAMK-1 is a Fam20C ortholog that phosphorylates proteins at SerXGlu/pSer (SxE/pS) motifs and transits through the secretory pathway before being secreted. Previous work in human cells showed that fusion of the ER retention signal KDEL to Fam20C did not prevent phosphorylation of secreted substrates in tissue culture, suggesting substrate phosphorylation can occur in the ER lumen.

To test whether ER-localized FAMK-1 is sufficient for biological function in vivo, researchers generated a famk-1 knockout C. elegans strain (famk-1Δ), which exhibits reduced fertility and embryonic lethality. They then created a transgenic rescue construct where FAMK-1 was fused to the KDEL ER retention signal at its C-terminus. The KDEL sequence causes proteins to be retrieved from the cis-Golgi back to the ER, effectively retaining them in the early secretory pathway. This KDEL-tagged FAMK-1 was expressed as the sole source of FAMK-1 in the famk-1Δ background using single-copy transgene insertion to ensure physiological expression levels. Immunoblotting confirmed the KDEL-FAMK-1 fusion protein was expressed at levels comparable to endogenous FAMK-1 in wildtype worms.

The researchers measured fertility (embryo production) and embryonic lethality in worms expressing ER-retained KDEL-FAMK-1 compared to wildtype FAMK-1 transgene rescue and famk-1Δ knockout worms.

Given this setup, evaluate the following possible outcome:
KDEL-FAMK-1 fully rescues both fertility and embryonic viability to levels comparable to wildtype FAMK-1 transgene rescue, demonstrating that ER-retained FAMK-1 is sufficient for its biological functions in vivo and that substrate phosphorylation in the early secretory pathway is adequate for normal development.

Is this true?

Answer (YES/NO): NO